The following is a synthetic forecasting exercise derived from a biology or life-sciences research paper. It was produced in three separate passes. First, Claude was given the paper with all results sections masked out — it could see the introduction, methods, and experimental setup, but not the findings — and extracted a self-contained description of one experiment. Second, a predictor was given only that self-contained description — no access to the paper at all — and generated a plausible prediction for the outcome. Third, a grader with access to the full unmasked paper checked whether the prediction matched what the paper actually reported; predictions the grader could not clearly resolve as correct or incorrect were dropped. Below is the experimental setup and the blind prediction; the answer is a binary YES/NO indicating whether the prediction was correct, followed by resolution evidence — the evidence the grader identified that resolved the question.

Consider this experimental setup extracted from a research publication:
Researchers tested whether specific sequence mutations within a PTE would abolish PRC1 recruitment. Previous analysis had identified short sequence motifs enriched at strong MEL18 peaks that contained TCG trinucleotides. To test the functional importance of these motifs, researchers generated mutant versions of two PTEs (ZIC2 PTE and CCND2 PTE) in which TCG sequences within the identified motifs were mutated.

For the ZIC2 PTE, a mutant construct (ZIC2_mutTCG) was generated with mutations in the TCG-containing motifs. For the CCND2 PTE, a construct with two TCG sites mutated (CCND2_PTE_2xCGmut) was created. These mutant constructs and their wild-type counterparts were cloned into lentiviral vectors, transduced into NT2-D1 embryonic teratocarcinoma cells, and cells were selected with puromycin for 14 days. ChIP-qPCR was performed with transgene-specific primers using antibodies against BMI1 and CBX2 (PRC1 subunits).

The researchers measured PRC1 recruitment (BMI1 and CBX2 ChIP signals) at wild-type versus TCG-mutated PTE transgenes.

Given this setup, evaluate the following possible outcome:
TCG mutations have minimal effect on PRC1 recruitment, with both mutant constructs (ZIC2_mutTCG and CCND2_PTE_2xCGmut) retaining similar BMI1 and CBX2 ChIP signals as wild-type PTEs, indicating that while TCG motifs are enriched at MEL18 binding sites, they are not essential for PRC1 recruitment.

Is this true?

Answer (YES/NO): NO